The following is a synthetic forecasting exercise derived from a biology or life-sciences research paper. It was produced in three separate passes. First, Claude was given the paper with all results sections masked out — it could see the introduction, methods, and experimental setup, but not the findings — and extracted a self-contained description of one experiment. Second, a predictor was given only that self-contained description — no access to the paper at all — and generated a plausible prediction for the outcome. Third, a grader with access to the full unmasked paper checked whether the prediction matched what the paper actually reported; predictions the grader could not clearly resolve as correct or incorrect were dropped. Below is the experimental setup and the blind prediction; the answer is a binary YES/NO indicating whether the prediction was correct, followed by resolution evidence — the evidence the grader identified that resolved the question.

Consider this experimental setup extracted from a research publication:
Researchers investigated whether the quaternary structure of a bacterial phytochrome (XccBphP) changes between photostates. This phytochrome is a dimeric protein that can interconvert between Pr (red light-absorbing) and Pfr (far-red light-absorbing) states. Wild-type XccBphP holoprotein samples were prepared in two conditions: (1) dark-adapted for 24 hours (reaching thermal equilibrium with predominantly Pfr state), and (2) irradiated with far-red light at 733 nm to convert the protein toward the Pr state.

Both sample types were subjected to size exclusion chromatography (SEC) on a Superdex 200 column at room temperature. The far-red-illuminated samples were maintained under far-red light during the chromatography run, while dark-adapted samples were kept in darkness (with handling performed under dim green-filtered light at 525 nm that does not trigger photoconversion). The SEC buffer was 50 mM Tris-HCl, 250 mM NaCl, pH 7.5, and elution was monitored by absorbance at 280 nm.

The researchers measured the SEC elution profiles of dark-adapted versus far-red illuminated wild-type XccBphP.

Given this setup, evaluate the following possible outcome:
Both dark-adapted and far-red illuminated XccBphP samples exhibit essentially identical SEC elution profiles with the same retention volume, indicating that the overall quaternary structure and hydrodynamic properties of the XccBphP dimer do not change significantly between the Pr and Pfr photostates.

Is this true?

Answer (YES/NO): NO